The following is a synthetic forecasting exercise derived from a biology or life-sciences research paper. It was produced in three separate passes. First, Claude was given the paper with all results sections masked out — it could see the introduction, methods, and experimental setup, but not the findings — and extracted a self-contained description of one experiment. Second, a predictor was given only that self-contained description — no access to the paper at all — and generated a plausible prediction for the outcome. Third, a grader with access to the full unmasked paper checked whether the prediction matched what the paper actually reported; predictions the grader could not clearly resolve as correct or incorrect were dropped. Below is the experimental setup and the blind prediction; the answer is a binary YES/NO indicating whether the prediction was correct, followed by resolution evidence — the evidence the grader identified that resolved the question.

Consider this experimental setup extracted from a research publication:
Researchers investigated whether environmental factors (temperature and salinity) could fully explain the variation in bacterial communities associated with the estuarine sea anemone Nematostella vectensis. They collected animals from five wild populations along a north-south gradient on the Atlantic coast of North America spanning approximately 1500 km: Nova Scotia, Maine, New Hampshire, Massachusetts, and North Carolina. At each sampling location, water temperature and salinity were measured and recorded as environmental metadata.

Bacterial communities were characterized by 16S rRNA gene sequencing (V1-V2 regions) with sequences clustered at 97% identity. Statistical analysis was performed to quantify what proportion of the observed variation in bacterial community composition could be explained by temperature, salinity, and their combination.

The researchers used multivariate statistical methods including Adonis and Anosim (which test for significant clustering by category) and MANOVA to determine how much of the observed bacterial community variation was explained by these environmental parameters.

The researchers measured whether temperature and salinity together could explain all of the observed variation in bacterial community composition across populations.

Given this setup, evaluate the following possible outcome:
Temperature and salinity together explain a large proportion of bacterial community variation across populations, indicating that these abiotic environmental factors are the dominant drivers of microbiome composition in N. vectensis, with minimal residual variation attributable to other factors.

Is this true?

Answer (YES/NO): NO